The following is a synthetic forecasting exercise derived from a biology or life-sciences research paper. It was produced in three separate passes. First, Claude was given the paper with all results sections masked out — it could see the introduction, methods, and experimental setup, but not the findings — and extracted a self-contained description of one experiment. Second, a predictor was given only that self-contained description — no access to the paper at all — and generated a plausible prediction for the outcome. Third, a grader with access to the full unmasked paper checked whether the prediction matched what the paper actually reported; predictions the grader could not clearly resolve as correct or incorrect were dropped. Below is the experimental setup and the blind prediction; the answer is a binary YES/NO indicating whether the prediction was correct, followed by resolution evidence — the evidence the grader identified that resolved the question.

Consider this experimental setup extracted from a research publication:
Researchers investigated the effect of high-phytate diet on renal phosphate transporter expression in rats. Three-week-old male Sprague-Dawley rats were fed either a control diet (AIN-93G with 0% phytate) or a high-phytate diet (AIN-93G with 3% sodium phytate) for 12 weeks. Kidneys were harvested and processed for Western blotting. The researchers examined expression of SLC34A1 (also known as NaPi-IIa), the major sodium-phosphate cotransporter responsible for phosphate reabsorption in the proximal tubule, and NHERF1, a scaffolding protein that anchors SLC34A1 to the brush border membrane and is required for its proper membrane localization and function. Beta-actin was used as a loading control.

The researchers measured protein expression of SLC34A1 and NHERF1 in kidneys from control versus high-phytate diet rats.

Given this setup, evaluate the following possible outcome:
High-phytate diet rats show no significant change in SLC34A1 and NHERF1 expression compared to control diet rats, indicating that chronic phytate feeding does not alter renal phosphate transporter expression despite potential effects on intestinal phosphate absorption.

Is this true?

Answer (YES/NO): NO